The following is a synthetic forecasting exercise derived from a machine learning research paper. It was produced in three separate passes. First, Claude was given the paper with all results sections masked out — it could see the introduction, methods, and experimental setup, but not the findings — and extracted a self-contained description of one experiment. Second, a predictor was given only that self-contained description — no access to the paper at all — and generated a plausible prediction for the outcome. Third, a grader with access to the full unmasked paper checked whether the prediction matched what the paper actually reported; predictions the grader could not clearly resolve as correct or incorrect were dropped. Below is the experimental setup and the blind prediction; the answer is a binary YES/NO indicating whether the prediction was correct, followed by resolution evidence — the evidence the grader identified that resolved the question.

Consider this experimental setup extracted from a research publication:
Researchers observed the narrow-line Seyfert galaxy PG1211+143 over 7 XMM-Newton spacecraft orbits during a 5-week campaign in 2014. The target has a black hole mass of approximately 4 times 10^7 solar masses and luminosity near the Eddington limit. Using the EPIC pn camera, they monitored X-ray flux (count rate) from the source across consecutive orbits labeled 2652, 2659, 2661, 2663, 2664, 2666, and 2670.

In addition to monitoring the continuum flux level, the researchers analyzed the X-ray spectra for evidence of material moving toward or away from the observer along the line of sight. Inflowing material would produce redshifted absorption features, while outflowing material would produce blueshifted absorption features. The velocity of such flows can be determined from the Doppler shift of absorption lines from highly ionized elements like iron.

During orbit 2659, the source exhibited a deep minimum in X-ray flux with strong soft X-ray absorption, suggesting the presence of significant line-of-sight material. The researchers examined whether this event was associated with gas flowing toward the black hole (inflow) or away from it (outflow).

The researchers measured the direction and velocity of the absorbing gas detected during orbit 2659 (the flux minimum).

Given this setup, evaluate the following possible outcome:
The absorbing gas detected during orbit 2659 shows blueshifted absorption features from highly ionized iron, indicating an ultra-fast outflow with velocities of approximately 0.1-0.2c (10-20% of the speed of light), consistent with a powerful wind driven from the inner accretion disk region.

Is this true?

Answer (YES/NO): NO